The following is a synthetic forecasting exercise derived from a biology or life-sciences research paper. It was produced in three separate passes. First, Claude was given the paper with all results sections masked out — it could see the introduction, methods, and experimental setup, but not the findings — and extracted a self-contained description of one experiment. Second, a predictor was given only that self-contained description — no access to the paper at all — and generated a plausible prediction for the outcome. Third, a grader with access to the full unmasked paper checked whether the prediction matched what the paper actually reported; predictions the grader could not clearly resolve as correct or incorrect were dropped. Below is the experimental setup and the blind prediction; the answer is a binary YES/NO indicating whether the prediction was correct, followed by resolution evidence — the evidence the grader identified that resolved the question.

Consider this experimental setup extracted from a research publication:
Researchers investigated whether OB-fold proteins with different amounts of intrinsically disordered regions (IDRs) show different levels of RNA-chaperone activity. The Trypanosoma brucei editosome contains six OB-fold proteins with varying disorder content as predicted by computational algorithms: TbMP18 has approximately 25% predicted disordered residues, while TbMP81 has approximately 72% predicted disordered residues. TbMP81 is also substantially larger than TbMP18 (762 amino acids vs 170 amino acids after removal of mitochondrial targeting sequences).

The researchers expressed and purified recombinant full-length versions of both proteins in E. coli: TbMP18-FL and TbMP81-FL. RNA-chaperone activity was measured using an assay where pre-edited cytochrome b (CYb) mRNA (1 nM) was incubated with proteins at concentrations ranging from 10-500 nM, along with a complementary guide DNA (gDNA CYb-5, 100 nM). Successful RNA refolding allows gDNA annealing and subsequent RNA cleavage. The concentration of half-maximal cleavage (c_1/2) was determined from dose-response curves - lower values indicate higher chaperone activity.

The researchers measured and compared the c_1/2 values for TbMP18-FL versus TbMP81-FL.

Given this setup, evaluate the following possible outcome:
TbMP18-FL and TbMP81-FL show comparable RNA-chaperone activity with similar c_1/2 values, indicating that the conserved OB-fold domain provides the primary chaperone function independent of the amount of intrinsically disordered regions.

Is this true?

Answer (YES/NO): NO